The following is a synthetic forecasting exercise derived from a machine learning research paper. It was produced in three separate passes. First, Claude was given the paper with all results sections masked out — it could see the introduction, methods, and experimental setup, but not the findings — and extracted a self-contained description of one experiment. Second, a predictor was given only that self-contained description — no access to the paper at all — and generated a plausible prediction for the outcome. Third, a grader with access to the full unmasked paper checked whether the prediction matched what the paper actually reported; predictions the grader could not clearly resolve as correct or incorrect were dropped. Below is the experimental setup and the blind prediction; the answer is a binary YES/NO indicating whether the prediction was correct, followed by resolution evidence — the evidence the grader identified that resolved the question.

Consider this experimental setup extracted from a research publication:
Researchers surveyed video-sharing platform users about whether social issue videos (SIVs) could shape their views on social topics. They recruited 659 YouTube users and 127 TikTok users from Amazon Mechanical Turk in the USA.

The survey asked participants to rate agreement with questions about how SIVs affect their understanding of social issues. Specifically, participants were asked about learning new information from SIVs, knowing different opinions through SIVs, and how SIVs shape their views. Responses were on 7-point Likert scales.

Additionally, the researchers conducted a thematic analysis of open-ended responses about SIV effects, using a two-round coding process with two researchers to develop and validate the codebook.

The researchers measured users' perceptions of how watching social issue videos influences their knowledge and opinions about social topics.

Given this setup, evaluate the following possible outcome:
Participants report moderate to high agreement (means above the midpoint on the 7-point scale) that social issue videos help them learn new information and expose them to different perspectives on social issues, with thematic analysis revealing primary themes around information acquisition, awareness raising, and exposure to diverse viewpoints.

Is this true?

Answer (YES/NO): NO